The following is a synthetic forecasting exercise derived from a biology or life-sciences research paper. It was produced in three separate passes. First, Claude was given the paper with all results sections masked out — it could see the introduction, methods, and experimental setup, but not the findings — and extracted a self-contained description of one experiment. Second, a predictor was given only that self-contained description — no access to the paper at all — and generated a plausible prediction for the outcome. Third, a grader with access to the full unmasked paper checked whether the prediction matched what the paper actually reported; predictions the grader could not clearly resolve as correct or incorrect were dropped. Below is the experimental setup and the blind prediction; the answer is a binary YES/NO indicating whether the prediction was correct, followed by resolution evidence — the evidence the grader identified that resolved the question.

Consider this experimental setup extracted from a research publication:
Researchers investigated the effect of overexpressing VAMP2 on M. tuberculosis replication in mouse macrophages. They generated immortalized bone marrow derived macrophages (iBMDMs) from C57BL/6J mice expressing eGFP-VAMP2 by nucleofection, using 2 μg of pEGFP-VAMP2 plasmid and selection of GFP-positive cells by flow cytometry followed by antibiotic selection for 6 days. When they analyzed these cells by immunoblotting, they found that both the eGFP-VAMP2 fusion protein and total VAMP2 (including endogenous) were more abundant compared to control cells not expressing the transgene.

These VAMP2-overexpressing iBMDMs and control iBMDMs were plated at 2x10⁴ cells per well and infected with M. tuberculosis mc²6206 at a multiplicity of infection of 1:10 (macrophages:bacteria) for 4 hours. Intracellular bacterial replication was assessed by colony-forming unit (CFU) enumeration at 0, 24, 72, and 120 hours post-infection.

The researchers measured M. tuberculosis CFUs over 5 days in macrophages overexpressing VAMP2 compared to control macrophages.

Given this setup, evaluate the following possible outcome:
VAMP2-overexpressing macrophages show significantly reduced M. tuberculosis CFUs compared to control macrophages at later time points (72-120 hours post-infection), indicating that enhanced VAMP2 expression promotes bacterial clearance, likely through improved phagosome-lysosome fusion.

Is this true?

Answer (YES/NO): NO